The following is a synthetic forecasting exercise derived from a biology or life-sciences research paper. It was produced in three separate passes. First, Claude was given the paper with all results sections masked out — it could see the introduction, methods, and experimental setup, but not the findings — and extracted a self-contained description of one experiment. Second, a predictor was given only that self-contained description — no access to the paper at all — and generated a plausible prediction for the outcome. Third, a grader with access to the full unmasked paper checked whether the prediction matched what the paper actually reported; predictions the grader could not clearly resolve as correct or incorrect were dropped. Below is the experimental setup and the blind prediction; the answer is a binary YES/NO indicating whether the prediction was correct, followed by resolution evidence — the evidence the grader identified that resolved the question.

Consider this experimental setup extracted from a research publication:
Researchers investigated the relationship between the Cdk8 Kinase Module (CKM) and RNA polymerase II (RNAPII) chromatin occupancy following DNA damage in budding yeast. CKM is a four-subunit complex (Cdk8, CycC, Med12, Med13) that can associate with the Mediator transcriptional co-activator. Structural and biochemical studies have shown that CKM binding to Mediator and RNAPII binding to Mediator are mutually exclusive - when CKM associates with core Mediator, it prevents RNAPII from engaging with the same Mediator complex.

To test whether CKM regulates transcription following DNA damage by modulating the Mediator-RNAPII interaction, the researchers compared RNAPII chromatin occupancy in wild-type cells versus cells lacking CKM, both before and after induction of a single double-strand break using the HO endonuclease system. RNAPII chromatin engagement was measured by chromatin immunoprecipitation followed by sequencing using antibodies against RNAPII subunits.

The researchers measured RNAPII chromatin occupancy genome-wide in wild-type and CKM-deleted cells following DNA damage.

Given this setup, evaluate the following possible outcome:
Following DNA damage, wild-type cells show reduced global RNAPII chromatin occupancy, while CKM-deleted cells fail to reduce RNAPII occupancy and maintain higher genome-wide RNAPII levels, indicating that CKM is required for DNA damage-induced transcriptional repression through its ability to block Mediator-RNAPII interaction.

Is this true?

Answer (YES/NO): YES